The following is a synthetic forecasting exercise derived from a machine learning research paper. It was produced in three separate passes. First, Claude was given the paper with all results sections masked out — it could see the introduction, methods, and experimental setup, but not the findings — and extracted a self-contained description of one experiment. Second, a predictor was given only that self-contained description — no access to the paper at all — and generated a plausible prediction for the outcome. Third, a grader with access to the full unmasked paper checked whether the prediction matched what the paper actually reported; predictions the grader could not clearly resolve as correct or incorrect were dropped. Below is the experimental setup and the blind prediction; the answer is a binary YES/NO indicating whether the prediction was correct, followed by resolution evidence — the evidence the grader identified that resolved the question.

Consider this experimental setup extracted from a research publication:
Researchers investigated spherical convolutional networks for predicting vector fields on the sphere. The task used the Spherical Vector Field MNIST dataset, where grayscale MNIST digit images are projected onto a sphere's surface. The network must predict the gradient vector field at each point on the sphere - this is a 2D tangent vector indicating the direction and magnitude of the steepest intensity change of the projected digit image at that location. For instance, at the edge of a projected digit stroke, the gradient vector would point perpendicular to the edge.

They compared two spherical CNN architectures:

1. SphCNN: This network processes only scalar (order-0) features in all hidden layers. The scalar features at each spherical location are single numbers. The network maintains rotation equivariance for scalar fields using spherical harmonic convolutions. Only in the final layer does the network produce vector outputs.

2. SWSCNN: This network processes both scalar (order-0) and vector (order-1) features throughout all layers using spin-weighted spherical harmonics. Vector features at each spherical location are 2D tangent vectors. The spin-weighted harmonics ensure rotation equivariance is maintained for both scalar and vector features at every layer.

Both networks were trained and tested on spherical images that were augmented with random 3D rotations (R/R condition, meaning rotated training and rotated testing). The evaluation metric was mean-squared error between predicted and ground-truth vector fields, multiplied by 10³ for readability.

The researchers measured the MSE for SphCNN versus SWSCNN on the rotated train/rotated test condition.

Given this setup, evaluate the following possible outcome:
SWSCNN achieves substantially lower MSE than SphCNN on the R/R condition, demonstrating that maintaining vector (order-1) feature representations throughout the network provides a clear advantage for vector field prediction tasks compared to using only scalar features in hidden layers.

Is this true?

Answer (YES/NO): YES